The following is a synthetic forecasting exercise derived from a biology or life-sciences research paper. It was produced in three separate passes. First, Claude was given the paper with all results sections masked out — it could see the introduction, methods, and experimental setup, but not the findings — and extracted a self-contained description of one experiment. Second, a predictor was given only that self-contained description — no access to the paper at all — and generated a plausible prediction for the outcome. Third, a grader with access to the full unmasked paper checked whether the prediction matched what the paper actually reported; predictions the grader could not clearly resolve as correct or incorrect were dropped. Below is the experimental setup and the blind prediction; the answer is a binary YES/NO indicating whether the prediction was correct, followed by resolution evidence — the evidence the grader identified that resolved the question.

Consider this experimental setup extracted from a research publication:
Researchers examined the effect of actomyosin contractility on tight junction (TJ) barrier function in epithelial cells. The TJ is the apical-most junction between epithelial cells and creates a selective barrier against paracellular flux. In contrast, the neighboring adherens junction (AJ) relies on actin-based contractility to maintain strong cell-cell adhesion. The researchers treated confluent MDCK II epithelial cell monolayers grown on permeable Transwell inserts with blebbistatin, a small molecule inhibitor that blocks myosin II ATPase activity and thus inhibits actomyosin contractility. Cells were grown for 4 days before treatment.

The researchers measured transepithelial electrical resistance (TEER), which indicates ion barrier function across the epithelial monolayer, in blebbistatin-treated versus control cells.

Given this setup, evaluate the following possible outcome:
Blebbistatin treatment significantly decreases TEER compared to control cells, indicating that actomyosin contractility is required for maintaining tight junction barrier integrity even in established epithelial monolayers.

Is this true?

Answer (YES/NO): NO